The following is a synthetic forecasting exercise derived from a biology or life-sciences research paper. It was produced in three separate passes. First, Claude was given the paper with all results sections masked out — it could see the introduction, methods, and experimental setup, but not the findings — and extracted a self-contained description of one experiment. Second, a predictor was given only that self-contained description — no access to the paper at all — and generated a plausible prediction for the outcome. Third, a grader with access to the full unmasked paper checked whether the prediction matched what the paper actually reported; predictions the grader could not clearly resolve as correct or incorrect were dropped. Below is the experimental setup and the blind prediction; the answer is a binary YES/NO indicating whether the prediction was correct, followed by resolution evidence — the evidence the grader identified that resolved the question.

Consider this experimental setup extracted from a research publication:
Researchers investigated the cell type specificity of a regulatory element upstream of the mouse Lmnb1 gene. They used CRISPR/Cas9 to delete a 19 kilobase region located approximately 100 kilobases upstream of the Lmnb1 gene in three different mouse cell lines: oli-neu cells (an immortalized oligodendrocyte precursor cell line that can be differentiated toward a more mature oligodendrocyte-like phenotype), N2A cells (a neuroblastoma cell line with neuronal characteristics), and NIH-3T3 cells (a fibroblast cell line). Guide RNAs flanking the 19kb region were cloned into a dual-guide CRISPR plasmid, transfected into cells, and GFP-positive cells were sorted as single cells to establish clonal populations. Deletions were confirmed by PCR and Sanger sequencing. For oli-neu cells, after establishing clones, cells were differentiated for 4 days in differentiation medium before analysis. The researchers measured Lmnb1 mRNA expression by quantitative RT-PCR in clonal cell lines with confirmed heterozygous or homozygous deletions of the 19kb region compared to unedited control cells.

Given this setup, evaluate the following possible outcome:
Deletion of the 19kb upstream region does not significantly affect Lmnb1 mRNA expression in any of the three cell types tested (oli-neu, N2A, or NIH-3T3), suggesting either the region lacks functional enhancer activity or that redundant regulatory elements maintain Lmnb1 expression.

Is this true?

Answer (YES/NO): NO